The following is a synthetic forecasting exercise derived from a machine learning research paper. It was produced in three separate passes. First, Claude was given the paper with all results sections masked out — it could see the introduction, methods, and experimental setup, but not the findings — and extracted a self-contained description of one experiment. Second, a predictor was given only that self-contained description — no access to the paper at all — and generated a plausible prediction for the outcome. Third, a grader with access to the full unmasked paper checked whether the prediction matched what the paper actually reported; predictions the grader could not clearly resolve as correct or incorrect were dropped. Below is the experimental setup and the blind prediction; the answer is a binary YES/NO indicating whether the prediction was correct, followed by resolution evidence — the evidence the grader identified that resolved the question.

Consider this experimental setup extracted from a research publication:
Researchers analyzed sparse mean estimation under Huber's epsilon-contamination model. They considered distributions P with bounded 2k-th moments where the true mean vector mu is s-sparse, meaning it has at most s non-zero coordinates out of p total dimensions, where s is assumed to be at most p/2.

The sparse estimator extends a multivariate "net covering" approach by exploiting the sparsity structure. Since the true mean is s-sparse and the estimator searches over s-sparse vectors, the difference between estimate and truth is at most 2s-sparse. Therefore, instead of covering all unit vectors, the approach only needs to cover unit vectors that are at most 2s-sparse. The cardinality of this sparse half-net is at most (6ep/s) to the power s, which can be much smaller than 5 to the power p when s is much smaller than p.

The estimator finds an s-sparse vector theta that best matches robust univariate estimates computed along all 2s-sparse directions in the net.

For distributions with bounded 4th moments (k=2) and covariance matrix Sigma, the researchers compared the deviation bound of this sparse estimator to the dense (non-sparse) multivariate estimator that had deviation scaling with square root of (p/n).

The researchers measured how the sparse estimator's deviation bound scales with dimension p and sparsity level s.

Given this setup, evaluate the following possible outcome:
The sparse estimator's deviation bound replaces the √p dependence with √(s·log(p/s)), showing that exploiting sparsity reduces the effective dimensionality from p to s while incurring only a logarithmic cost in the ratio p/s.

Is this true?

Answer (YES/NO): NO